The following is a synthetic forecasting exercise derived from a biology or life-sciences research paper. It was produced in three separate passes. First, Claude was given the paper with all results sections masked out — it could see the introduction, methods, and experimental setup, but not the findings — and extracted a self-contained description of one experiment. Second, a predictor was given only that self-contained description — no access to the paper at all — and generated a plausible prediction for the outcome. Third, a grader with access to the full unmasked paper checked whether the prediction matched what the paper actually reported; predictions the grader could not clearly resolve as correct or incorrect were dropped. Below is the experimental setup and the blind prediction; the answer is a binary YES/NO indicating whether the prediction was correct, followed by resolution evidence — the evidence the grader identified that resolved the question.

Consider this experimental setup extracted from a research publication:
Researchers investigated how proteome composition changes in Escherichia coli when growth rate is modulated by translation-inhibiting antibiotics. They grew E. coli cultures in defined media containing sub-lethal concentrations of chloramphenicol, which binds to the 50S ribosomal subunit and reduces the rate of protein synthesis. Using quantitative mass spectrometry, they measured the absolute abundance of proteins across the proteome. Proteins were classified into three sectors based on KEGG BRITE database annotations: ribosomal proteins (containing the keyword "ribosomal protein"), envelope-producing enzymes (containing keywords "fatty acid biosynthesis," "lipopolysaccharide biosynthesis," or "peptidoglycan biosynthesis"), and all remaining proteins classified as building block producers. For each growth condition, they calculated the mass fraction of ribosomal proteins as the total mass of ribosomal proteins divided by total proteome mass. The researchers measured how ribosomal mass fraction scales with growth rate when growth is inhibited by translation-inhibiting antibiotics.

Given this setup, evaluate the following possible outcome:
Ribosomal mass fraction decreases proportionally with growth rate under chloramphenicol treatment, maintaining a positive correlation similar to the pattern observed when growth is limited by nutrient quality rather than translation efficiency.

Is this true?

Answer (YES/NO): NO